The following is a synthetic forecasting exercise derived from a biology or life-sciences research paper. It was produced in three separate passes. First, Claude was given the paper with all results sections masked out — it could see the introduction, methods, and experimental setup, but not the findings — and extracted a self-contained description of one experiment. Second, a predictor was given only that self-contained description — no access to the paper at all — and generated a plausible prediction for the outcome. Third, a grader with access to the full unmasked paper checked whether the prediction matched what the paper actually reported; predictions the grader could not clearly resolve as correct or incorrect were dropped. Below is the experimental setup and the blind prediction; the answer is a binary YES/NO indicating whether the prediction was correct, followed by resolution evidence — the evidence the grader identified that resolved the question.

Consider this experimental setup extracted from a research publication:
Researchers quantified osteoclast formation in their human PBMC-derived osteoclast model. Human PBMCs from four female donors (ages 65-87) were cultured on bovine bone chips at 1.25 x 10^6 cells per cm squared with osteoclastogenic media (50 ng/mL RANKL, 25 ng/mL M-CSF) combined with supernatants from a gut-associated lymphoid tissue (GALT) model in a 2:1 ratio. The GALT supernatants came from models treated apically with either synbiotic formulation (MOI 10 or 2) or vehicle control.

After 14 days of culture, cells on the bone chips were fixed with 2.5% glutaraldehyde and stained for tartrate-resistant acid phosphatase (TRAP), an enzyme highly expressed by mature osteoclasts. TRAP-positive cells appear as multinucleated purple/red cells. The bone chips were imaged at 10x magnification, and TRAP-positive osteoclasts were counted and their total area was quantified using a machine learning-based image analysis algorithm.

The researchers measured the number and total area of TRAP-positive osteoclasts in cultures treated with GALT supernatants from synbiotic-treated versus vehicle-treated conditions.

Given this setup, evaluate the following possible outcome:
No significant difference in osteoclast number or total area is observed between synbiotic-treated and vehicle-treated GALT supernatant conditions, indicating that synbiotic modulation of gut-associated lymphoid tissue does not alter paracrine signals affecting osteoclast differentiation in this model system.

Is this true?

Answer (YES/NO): YES